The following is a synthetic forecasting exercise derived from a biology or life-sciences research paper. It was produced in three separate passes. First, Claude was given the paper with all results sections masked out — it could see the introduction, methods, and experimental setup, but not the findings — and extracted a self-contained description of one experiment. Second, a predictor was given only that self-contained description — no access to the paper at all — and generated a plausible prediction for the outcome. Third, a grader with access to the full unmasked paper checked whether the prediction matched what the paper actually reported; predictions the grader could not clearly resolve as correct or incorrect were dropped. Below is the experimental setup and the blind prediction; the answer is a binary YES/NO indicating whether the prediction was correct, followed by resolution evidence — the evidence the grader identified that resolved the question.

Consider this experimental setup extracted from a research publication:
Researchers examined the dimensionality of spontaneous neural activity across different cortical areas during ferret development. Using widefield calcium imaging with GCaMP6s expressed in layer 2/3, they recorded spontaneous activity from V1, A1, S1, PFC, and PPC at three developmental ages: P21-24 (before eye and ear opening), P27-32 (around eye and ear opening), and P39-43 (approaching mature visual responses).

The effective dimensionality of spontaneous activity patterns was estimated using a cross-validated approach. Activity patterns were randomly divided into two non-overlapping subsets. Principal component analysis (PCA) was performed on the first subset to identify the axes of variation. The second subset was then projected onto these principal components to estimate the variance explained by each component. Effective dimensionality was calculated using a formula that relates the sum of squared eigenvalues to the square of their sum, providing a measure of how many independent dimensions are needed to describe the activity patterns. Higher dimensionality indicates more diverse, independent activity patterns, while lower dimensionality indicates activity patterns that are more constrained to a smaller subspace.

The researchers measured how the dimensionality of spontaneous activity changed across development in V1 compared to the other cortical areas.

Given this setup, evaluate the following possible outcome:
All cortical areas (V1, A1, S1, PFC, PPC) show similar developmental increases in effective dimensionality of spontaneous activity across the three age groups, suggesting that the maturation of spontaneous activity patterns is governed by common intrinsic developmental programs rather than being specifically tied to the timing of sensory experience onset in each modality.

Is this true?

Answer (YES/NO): NO